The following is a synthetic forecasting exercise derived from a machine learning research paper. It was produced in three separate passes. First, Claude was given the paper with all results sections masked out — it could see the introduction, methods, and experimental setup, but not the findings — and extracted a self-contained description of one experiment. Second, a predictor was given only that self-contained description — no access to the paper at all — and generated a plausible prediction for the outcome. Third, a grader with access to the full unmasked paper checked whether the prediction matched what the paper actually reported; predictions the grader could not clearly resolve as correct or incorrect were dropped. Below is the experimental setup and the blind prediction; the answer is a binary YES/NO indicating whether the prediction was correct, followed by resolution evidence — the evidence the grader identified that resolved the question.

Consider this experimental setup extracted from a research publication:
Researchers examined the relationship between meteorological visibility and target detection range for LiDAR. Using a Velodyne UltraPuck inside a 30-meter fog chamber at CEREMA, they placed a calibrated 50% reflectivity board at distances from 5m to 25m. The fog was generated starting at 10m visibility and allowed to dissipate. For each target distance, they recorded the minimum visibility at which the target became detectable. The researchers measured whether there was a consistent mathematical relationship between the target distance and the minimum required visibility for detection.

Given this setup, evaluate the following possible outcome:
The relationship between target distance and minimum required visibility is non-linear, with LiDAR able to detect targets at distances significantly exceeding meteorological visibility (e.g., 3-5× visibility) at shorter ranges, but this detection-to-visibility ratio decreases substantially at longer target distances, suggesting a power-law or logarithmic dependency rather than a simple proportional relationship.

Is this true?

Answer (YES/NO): NO